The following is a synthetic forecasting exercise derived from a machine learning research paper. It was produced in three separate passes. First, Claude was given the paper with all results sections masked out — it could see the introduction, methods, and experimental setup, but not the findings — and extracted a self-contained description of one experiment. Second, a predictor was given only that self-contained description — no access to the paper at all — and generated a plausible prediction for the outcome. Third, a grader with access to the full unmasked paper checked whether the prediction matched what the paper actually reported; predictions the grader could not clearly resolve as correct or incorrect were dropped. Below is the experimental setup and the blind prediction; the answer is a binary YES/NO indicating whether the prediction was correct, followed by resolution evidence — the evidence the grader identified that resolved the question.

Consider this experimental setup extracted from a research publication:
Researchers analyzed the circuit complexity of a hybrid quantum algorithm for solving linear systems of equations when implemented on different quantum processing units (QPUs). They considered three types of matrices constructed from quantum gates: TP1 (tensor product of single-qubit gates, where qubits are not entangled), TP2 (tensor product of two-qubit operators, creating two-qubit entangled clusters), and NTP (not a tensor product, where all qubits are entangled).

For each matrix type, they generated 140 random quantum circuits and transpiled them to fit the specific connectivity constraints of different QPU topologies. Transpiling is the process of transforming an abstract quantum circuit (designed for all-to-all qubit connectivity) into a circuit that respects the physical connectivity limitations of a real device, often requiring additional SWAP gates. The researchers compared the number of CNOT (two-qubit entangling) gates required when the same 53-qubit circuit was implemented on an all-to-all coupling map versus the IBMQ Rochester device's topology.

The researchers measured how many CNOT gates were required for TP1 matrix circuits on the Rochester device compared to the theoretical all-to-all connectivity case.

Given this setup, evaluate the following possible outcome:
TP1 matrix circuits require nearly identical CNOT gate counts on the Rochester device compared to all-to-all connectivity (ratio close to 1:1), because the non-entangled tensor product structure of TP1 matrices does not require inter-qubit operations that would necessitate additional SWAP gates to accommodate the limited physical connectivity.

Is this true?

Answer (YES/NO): NO